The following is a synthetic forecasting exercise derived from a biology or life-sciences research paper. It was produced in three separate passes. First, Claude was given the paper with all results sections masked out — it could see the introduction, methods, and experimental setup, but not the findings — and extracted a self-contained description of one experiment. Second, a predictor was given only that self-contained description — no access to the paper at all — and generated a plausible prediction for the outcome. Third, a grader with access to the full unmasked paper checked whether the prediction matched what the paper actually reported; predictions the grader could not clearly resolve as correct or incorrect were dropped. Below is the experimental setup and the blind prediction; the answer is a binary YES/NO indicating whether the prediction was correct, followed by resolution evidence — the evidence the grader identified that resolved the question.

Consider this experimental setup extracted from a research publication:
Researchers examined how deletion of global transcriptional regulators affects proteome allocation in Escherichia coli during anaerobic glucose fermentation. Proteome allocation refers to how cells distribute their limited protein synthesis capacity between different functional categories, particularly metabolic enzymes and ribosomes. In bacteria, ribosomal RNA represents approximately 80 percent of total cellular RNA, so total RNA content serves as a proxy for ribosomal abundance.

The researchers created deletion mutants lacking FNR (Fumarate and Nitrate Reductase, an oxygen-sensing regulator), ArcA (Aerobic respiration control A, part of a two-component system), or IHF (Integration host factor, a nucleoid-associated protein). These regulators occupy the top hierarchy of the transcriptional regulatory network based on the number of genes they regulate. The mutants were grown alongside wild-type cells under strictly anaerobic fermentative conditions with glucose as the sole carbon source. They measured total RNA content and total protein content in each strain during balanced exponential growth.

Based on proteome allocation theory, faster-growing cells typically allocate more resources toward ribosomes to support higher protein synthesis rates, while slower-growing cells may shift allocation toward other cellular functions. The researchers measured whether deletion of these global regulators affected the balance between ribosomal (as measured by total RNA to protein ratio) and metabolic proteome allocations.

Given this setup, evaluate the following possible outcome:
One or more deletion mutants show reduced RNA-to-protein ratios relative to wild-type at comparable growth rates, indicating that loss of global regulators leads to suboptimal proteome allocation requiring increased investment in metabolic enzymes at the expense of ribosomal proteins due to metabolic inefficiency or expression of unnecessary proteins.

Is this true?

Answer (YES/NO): NO